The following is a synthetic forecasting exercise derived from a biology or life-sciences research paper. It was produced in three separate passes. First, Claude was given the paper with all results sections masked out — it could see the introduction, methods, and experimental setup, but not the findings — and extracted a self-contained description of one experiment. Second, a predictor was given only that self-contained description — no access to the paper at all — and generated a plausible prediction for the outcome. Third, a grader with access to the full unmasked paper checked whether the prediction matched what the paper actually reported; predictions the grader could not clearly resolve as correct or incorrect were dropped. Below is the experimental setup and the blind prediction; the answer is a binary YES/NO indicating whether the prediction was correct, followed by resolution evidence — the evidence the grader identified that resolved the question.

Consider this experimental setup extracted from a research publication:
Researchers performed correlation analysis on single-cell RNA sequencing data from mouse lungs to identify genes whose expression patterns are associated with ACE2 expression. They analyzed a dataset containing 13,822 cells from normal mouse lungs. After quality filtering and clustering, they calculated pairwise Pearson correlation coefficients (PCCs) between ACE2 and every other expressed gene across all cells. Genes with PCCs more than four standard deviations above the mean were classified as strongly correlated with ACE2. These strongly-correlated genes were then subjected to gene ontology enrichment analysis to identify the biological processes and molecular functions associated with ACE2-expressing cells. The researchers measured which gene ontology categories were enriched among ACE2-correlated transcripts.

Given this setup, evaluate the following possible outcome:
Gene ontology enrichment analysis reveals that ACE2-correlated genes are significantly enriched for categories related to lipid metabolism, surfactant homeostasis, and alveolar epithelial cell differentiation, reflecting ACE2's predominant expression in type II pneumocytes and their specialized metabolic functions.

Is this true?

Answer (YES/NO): NO